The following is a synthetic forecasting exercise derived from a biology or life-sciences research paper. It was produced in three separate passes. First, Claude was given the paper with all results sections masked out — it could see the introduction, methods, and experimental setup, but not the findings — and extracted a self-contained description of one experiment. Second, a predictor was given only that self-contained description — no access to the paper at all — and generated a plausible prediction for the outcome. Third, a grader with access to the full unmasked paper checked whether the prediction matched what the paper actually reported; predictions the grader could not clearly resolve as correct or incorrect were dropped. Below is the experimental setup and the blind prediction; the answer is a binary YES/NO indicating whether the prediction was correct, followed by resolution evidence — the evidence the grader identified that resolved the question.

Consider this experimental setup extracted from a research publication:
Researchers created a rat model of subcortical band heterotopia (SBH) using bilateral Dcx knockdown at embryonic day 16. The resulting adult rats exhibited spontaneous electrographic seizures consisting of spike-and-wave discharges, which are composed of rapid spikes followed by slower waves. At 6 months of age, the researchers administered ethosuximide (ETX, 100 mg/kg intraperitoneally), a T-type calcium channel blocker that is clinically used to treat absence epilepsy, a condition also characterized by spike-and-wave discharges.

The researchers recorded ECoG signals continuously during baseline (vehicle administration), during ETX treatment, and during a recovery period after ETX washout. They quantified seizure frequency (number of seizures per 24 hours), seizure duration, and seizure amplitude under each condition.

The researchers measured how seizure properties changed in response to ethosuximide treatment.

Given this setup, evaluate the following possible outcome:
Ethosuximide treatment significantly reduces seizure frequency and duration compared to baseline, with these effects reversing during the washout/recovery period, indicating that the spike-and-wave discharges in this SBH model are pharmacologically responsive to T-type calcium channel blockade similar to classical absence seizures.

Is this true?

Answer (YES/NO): NO